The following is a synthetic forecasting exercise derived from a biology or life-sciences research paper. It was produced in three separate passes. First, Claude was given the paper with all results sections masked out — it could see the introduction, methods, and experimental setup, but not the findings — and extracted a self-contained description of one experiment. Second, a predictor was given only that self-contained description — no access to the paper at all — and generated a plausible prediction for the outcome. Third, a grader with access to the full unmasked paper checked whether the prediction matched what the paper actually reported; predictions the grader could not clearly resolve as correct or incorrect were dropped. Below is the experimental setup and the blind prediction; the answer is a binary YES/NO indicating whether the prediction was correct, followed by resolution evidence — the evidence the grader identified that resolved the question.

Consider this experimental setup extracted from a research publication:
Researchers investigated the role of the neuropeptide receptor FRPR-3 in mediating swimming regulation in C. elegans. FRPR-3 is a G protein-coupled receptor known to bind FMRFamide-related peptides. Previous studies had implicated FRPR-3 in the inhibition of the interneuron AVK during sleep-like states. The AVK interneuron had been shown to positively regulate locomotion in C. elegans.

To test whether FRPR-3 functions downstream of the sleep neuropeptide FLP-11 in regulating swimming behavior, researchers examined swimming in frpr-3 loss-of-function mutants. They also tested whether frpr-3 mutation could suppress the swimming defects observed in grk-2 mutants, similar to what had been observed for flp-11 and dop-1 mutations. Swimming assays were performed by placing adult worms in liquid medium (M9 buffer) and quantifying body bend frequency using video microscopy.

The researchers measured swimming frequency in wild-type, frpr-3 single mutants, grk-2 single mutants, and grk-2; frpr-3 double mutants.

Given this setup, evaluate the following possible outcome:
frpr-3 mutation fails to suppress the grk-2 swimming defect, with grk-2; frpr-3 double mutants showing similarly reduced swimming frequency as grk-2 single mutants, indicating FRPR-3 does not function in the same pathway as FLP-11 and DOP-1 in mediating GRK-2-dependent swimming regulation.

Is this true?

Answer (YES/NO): NO